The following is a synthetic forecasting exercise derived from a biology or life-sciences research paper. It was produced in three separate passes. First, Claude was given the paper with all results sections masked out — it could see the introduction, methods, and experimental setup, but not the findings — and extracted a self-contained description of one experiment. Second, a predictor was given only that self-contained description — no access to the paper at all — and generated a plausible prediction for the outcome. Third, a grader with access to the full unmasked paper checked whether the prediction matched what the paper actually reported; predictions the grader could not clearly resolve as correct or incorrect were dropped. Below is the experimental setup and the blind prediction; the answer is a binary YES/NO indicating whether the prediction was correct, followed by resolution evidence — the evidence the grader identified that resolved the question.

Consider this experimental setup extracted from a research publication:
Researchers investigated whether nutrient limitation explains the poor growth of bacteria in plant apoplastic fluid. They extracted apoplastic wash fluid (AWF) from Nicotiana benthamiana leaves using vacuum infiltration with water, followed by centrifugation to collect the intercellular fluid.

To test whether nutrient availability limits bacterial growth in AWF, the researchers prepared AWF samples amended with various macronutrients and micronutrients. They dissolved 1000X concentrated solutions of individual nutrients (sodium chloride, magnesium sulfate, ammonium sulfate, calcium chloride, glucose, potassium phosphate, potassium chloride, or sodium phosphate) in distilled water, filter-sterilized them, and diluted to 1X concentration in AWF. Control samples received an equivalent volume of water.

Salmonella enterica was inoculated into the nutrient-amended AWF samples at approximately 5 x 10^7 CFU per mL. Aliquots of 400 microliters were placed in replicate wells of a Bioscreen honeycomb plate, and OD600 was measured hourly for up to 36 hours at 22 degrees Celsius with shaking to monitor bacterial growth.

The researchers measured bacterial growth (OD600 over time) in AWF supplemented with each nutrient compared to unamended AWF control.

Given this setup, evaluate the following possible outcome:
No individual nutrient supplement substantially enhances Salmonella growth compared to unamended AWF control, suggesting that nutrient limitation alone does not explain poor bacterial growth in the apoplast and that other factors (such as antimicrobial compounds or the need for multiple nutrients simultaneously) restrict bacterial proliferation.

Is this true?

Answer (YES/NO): NO